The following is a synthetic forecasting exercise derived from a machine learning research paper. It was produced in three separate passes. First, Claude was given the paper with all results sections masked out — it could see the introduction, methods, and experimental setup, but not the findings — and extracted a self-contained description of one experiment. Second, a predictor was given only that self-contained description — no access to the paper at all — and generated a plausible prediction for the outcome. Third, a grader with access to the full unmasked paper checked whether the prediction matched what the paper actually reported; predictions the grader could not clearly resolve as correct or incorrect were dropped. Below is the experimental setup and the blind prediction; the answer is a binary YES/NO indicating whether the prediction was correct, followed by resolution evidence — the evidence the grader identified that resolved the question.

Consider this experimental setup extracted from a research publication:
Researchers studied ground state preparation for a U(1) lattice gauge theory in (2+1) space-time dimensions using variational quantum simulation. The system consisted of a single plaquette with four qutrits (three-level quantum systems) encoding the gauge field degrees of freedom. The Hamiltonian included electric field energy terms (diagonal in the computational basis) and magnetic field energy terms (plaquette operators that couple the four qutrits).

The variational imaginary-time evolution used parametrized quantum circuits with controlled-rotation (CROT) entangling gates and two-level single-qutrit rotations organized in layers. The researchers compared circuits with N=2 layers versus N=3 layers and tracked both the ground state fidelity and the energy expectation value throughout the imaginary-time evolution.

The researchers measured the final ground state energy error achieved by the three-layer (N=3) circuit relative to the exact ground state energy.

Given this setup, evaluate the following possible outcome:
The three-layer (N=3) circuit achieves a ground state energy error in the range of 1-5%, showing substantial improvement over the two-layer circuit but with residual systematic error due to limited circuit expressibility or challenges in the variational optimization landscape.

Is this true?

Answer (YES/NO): NO